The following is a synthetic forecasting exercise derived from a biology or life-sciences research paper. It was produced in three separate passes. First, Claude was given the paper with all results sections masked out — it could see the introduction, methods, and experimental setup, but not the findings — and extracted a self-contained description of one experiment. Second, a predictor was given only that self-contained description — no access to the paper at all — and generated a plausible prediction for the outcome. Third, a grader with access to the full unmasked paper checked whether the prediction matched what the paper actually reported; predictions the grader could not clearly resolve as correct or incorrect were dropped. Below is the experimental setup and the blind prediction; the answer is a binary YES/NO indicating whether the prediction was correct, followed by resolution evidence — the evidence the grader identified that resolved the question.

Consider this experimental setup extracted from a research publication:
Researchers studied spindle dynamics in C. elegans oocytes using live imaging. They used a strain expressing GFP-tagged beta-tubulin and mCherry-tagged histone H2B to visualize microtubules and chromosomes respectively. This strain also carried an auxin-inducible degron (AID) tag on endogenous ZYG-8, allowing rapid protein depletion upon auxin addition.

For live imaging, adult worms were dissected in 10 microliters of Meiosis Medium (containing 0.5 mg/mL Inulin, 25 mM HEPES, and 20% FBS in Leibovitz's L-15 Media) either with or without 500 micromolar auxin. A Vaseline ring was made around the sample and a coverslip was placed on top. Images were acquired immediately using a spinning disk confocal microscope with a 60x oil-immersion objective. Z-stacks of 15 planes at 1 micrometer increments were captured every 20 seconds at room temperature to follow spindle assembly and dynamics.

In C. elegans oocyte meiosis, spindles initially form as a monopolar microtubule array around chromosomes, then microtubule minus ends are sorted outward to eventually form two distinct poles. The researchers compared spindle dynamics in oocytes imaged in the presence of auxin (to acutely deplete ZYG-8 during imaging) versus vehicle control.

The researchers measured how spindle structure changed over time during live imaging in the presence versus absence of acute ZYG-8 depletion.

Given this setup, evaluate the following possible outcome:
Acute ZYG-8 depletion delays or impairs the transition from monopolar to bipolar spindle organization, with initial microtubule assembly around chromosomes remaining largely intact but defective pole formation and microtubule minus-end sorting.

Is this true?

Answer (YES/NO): NO